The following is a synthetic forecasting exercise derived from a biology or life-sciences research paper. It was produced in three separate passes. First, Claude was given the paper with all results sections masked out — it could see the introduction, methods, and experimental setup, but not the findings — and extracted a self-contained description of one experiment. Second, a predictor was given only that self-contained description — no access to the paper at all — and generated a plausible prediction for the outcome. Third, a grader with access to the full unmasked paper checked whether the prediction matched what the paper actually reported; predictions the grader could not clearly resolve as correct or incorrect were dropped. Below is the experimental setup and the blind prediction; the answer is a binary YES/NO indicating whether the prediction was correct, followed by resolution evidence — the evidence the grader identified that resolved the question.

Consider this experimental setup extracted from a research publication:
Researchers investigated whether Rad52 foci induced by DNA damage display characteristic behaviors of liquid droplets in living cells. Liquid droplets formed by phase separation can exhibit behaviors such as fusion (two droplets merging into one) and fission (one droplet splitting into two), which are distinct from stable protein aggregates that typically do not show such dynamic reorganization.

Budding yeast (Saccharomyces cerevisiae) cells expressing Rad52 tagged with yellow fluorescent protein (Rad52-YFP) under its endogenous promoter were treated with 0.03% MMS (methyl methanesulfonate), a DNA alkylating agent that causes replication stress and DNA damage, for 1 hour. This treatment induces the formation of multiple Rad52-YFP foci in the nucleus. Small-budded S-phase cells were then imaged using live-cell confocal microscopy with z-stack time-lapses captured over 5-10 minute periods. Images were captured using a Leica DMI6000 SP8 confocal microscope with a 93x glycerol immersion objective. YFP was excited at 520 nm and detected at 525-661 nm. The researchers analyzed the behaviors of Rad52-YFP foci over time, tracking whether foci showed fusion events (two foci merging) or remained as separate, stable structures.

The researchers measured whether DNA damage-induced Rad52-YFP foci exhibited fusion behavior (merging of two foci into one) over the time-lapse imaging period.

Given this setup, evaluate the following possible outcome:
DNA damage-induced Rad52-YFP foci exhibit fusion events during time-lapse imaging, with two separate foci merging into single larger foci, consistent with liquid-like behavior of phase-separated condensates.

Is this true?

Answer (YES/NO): YES